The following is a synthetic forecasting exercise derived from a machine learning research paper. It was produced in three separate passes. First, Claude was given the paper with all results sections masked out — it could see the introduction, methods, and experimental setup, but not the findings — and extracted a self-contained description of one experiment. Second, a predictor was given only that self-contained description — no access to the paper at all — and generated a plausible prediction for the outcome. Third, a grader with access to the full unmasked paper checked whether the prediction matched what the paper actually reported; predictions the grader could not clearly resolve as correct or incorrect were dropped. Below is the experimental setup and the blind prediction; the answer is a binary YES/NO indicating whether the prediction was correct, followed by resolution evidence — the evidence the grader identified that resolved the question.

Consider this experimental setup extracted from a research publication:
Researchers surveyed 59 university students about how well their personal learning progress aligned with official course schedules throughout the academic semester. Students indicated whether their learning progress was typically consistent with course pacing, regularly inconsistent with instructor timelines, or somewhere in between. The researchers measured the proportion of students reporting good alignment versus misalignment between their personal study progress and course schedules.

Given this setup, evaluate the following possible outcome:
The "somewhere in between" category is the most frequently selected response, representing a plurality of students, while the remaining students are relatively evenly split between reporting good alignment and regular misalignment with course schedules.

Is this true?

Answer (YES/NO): NO